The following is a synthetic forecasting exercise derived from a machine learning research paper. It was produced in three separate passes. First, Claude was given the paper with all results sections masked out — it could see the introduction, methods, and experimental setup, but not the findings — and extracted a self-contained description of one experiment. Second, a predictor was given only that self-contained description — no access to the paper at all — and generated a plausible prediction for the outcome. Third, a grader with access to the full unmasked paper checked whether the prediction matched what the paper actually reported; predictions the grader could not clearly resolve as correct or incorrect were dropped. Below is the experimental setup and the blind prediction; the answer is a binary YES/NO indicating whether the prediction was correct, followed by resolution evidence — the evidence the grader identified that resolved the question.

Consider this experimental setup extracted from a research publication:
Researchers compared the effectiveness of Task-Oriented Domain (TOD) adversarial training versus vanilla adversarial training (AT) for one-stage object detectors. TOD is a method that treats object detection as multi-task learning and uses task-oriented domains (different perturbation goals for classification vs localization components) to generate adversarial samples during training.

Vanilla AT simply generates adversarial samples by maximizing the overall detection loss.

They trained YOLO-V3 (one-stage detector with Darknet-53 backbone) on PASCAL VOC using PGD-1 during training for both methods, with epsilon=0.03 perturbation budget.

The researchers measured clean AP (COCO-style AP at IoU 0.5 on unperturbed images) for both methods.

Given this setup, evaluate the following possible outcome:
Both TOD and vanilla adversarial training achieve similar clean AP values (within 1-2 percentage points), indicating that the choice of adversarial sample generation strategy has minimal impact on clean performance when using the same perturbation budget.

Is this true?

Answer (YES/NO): NO